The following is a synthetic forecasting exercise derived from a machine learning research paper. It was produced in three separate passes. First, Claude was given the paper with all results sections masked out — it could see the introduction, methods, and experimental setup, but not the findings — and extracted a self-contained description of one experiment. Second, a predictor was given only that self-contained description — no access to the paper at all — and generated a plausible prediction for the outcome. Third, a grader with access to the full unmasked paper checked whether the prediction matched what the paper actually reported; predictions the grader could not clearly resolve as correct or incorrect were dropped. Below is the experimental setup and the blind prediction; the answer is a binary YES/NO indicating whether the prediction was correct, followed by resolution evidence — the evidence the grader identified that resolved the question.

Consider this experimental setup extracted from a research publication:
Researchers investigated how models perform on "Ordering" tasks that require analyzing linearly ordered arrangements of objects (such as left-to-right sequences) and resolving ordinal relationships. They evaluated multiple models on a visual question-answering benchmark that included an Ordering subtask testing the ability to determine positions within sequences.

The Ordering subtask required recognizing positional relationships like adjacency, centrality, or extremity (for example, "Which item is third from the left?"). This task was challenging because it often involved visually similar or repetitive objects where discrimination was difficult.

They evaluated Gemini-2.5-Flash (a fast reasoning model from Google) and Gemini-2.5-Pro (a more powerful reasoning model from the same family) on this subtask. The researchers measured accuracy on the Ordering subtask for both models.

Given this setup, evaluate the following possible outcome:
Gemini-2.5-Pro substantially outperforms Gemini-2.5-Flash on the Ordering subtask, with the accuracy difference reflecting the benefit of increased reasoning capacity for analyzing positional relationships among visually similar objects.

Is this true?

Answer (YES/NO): YES